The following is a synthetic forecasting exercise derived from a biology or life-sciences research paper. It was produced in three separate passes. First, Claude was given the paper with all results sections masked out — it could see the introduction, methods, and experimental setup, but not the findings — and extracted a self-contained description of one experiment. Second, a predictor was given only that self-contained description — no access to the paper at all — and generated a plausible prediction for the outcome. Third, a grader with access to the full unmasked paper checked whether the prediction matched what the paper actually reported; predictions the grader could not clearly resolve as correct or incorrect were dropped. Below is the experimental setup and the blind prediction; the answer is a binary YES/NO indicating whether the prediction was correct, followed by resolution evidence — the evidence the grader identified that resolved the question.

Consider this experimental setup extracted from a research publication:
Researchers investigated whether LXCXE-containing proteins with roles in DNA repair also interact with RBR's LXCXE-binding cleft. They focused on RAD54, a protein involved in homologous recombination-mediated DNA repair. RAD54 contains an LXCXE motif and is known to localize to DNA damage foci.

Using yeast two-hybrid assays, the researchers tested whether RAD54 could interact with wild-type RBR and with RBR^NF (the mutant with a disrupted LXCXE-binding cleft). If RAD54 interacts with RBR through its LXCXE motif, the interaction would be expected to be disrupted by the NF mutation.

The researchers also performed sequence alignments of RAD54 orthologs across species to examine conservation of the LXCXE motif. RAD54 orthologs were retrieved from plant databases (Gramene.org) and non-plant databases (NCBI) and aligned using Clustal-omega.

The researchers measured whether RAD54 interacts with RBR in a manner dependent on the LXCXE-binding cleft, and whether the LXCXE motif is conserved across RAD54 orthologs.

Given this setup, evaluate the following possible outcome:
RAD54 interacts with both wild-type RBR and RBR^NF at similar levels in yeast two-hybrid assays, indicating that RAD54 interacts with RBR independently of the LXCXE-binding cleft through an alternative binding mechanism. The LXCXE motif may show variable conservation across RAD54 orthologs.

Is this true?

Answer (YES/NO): NO